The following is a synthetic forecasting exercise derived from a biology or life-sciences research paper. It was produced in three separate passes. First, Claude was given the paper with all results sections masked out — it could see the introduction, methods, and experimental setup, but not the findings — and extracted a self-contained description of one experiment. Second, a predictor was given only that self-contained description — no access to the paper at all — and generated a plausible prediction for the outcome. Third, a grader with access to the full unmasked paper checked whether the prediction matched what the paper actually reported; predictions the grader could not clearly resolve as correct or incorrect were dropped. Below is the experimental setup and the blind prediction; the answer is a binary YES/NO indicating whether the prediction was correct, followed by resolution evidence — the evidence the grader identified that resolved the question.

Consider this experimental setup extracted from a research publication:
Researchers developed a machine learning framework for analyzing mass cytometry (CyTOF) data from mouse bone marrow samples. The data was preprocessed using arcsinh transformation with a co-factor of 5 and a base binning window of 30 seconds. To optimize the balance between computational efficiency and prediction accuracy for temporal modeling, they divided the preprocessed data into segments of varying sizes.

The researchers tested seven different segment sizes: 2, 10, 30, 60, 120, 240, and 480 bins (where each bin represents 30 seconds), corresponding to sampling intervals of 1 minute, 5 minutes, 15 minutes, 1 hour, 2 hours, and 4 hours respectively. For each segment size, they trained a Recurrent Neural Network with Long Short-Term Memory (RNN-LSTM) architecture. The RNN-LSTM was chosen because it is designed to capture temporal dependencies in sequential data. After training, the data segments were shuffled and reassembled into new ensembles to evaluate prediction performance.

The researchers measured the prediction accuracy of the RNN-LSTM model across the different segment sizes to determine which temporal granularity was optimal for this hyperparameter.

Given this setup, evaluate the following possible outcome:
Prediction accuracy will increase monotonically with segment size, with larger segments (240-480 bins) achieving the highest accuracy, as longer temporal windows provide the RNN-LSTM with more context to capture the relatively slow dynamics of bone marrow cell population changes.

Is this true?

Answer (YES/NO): NO